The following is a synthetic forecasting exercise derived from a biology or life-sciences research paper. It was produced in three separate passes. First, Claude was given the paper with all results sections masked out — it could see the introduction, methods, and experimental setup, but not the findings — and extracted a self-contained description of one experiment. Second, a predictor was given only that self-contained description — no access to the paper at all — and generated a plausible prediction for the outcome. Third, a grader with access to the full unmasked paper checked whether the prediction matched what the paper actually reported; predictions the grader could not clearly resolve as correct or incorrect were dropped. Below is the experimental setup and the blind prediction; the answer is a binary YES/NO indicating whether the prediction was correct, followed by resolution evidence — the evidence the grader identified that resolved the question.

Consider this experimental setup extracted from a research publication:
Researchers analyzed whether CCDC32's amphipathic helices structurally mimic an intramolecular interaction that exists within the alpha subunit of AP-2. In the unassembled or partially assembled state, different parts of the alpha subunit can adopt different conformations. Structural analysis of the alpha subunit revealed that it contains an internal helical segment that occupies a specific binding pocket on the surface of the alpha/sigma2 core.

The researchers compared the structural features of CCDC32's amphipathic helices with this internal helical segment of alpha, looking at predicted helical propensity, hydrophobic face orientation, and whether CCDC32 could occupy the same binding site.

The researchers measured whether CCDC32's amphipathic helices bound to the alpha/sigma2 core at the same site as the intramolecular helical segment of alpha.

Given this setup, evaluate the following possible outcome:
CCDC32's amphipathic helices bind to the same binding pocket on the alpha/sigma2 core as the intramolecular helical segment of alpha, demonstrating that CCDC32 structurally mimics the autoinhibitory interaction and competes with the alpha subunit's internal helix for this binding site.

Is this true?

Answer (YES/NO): YES